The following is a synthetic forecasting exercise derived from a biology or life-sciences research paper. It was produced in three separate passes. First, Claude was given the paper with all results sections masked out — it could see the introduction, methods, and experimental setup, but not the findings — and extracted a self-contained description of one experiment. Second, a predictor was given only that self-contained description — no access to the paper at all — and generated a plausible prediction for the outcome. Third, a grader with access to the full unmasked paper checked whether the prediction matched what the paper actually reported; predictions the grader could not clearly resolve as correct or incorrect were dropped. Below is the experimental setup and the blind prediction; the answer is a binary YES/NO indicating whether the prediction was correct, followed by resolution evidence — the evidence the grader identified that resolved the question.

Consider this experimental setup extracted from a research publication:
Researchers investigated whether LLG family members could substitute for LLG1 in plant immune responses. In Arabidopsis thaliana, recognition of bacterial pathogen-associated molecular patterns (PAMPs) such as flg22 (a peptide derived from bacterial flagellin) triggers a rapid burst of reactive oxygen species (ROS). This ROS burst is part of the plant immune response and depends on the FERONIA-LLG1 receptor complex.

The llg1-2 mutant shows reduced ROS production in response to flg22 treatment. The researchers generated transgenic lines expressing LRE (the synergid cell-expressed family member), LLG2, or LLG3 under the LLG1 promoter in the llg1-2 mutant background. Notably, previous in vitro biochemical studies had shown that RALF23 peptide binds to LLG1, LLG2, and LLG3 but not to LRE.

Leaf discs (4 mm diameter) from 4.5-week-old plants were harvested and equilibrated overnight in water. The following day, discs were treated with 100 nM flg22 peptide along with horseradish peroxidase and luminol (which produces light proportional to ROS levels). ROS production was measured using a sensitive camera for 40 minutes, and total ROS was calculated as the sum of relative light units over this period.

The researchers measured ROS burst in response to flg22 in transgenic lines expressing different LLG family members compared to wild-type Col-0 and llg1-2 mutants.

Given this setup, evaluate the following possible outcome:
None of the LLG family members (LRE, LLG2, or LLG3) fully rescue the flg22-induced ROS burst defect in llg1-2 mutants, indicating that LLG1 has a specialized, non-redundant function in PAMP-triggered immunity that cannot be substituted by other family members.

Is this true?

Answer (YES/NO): NO